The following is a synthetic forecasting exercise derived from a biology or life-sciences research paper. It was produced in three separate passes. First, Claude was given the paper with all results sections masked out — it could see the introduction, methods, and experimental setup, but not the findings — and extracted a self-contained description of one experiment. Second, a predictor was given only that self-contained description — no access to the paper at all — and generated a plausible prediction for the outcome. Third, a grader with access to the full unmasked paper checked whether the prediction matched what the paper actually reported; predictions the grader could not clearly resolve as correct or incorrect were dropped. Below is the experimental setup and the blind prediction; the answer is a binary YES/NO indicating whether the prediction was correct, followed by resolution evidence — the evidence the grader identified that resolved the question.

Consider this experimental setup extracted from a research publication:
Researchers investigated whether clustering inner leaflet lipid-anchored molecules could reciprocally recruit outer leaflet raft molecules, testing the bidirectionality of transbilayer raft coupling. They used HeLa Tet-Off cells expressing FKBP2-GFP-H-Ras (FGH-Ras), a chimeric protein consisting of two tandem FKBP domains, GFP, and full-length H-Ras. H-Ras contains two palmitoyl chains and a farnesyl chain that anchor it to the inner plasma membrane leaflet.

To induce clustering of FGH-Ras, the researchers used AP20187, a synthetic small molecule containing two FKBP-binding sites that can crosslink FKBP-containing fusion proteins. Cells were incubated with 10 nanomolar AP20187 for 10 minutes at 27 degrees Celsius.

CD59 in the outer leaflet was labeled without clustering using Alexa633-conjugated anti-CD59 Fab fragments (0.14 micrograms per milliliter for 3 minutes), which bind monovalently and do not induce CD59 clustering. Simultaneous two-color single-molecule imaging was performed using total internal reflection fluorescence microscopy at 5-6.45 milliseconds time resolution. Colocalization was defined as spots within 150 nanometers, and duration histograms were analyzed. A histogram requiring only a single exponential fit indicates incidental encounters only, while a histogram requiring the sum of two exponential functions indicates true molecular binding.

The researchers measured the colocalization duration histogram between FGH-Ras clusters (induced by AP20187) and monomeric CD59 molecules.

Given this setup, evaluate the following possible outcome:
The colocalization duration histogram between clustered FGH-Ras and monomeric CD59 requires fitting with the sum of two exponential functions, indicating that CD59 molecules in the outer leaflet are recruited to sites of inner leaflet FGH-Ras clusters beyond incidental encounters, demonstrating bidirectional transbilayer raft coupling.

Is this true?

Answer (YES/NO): NO